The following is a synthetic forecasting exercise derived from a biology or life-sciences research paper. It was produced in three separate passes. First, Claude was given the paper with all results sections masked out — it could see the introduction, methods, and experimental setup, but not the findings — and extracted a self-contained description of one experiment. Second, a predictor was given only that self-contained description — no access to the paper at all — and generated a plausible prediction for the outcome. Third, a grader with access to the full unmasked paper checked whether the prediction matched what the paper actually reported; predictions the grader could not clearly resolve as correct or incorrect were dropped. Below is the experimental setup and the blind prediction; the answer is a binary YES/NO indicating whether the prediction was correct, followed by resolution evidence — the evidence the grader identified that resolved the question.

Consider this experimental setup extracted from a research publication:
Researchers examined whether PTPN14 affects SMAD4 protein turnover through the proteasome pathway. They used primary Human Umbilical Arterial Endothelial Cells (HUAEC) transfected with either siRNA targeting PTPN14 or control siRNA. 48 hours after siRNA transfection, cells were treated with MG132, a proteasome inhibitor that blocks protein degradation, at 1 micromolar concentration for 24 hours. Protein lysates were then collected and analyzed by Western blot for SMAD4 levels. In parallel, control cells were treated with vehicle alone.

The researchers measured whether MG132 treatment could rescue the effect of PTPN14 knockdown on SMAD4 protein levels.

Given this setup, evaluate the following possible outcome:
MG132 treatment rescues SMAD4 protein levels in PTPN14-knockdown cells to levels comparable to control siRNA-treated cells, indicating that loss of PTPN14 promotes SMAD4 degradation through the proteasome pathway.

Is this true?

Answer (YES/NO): YES